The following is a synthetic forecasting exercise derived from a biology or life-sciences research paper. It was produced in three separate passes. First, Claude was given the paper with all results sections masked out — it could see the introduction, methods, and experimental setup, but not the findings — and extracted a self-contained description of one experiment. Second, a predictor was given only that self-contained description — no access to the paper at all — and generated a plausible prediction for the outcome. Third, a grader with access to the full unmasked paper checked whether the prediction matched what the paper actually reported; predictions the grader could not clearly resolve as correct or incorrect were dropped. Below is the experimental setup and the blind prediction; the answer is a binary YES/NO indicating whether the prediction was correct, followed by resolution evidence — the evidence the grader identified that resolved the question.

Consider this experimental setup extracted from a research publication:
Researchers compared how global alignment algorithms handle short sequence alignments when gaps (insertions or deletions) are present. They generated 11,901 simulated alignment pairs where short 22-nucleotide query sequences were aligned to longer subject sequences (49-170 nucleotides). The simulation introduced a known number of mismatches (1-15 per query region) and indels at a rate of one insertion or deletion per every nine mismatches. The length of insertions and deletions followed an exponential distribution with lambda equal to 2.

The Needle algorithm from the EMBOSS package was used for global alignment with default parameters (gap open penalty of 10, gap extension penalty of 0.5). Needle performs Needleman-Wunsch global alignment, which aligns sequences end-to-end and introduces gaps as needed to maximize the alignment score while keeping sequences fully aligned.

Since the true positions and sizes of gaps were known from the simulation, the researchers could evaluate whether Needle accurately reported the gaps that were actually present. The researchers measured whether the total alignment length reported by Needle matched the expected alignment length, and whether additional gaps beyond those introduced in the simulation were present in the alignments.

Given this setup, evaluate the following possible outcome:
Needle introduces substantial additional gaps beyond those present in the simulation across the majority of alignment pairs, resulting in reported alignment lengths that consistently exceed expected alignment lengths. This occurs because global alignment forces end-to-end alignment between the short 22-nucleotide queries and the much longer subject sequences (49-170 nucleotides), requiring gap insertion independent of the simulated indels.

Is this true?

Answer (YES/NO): YES